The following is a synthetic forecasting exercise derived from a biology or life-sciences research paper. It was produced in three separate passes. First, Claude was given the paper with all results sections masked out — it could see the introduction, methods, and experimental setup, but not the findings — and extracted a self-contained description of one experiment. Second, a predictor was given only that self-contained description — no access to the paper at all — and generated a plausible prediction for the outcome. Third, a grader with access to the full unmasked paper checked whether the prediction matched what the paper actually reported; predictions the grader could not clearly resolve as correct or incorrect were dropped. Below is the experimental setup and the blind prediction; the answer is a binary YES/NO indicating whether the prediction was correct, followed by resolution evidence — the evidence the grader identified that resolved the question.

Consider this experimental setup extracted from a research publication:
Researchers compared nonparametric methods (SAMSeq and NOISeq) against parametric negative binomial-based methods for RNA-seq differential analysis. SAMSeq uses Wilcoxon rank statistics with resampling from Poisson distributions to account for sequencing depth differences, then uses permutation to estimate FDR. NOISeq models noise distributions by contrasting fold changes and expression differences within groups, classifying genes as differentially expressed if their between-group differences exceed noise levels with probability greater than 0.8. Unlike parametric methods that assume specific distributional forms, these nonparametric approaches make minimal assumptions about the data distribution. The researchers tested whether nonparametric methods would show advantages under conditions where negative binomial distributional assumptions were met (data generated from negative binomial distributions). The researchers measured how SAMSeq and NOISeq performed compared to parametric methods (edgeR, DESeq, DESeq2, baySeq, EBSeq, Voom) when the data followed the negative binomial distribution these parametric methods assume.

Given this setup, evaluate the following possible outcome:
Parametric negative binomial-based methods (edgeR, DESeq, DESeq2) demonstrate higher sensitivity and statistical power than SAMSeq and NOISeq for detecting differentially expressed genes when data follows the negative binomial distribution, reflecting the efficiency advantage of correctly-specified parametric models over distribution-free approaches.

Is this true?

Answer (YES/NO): NO